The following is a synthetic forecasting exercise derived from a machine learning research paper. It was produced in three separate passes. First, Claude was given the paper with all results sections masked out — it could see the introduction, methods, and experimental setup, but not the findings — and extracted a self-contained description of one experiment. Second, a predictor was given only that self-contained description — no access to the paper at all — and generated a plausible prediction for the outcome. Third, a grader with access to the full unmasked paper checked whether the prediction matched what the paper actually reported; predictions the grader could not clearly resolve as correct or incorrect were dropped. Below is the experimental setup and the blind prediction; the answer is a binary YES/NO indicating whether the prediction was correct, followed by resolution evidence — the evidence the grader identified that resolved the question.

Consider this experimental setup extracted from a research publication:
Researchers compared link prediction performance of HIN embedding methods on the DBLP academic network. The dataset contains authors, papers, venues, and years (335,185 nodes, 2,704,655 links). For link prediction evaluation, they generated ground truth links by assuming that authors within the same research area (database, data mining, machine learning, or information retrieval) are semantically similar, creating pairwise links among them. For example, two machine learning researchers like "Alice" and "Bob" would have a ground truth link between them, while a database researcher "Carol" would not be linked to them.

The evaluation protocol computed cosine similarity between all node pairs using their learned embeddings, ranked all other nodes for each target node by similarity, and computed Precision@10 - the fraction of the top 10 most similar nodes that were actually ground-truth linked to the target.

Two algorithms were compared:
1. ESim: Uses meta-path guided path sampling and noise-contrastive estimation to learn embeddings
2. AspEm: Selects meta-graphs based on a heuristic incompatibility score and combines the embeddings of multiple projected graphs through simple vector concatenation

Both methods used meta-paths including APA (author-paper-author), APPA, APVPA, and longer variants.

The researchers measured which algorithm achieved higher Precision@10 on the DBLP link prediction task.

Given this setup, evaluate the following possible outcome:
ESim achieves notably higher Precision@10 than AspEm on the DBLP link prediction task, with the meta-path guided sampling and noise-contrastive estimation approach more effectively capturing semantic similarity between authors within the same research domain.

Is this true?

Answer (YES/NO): NO